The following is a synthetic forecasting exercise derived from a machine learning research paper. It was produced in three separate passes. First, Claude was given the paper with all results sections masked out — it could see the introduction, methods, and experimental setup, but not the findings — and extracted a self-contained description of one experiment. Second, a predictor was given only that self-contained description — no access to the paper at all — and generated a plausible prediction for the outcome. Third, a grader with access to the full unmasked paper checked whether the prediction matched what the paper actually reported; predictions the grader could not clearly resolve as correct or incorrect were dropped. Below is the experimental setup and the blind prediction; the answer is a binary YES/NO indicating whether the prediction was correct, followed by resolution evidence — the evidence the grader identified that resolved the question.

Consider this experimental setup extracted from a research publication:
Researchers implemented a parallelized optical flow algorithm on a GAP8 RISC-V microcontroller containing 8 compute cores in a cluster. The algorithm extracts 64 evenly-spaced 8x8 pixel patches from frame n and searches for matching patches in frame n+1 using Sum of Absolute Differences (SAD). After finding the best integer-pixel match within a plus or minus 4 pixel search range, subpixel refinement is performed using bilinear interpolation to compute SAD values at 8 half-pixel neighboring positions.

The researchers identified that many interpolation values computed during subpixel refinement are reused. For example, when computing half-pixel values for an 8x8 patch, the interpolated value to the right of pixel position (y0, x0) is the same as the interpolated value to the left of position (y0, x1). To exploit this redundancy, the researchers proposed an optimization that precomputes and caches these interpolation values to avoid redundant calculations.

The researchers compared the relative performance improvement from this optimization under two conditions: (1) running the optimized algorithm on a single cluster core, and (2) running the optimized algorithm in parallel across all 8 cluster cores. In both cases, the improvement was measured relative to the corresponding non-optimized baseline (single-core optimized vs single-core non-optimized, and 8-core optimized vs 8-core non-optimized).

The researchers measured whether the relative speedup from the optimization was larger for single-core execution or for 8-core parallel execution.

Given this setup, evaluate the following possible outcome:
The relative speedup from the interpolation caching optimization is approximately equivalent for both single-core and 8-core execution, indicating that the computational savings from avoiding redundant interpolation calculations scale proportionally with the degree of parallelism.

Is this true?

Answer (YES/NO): NO